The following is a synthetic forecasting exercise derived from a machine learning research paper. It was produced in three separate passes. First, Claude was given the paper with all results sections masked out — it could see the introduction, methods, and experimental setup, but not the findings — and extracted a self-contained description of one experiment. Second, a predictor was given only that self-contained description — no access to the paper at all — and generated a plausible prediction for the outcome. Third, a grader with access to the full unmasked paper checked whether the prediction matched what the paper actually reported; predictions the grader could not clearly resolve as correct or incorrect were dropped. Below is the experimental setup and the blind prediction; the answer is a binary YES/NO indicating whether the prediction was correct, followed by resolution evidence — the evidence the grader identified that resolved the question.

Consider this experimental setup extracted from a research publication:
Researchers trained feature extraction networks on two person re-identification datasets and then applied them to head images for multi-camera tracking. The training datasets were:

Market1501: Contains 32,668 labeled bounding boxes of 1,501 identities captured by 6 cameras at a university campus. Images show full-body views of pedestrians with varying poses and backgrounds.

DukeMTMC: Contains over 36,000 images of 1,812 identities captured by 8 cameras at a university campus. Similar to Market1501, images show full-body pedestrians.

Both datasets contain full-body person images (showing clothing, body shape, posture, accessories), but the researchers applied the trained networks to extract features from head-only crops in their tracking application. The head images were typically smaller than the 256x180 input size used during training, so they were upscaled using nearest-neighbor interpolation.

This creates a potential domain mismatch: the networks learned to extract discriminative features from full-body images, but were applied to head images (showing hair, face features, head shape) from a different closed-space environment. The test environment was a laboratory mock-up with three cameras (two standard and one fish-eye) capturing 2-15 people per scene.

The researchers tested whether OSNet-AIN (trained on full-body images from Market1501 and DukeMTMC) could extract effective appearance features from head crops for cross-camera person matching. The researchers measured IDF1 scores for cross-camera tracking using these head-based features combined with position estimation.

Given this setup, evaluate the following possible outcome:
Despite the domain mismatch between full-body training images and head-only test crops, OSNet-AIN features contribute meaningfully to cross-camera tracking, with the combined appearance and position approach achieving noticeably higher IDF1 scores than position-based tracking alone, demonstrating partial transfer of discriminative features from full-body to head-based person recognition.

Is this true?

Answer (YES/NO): NO